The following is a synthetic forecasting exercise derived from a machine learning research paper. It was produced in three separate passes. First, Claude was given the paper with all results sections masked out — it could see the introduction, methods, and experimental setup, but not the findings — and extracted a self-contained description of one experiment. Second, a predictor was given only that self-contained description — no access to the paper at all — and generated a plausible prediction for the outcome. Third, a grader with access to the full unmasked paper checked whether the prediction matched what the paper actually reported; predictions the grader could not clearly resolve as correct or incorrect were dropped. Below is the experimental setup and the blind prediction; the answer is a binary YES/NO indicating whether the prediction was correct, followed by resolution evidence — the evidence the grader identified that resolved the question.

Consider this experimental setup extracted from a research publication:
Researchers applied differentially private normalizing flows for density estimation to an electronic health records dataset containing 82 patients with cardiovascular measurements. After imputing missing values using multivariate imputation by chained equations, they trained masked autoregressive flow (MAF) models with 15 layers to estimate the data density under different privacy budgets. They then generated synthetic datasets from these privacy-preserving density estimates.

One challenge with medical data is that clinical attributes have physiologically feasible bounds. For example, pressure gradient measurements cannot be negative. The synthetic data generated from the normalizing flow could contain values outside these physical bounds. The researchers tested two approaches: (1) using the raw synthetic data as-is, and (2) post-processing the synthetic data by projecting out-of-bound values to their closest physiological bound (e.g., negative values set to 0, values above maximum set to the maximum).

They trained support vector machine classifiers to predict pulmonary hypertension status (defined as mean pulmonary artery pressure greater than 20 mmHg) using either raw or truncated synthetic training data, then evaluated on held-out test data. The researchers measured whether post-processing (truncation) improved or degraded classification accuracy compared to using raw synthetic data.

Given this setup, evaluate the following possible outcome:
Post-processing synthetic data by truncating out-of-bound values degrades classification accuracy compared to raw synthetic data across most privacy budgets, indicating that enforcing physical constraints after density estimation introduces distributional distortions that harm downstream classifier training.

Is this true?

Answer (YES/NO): YES